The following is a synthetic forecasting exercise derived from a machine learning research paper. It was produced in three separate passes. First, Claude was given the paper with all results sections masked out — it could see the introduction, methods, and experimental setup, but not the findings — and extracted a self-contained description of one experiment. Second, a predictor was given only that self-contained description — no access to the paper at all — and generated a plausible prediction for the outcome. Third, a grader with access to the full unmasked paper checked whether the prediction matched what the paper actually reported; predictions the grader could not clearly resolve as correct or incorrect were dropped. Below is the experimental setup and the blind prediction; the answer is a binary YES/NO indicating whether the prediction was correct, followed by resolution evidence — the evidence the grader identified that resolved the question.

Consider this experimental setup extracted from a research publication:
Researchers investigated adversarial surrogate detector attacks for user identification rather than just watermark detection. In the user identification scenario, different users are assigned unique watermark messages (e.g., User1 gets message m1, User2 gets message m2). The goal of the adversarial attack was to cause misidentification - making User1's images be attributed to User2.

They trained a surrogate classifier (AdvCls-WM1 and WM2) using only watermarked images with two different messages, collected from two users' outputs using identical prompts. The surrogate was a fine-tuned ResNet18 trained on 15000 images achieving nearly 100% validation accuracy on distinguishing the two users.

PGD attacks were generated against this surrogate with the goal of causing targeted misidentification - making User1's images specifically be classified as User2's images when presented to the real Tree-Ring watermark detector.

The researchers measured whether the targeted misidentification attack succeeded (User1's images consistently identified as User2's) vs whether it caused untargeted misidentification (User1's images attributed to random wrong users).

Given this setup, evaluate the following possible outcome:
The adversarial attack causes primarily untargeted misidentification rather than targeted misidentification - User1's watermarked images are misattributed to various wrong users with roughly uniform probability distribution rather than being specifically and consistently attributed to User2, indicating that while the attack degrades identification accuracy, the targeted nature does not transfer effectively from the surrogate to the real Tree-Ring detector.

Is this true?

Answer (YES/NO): YES